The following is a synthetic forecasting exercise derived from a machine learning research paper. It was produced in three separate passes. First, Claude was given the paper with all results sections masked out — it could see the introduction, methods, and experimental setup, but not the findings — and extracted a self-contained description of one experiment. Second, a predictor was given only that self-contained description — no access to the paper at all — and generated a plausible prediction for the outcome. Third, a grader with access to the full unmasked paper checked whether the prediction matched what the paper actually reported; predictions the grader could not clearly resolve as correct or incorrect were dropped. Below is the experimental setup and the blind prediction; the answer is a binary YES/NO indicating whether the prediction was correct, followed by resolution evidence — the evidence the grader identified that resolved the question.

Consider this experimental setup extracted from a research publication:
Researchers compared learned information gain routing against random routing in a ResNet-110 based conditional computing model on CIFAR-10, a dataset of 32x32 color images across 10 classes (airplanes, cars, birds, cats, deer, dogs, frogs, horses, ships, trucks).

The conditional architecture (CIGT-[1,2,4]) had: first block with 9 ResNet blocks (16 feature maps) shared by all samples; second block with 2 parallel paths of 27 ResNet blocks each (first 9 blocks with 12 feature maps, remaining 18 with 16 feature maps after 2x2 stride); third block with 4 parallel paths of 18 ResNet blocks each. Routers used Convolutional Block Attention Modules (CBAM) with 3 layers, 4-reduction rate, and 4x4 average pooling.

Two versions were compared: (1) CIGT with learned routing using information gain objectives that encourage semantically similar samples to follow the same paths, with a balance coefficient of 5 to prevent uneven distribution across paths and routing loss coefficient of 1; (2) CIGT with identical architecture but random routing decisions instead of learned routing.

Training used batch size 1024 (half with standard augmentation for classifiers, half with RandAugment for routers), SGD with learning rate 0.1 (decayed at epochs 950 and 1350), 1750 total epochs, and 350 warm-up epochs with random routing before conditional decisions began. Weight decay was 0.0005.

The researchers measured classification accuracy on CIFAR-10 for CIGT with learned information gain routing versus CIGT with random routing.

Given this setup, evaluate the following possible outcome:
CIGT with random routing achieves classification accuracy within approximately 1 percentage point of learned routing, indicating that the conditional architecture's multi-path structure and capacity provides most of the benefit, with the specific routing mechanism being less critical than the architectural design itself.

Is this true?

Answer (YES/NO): NO